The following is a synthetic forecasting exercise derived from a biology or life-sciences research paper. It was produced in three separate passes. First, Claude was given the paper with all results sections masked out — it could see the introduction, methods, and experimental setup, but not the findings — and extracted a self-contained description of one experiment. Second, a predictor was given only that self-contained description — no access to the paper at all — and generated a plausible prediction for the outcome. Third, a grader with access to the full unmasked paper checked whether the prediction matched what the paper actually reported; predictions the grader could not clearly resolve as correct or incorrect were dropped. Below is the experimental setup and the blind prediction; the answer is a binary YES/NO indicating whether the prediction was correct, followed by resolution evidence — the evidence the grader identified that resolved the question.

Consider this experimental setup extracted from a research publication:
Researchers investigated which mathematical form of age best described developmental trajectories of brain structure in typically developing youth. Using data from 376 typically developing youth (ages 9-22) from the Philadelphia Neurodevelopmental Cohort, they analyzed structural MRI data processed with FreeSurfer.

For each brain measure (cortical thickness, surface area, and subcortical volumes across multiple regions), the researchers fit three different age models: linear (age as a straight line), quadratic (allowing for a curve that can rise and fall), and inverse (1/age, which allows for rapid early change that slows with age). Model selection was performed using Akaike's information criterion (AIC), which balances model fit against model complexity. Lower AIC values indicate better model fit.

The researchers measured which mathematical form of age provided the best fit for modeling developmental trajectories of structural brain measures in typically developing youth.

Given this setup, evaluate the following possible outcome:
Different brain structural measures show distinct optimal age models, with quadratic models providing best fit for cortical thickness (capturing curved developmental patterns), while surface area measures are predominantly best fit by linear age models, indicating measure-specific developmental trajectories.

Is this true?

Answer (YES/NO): NO